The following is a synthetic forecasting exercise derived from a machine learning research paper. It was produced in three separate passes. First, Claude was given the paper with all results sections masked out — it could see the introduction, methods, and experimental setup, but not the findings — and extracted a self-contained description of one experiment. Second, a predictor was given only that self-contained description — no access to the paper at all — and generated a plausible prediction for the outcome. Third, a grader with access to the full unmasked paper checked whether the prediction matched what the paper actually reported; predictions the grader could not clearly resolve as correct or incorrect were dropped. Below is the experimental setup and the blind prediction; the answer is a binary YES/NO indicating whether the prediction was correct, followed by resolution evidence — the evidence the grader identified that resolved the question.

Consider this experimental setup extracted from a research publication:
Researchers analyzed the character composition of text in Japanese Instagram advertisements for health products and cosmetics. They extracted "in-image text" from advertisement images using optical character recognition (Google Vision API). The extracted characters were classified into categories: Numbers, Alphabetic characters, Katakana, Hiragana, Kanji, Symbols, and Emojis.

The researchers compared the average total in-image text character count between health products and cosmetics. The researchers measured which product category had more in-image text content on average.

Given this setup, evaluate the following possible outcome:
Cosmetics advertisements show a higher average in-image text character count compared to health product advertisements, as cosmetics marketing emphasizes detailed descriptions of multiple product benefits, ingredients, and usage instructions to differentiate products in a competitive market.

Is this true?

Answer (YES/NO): NO